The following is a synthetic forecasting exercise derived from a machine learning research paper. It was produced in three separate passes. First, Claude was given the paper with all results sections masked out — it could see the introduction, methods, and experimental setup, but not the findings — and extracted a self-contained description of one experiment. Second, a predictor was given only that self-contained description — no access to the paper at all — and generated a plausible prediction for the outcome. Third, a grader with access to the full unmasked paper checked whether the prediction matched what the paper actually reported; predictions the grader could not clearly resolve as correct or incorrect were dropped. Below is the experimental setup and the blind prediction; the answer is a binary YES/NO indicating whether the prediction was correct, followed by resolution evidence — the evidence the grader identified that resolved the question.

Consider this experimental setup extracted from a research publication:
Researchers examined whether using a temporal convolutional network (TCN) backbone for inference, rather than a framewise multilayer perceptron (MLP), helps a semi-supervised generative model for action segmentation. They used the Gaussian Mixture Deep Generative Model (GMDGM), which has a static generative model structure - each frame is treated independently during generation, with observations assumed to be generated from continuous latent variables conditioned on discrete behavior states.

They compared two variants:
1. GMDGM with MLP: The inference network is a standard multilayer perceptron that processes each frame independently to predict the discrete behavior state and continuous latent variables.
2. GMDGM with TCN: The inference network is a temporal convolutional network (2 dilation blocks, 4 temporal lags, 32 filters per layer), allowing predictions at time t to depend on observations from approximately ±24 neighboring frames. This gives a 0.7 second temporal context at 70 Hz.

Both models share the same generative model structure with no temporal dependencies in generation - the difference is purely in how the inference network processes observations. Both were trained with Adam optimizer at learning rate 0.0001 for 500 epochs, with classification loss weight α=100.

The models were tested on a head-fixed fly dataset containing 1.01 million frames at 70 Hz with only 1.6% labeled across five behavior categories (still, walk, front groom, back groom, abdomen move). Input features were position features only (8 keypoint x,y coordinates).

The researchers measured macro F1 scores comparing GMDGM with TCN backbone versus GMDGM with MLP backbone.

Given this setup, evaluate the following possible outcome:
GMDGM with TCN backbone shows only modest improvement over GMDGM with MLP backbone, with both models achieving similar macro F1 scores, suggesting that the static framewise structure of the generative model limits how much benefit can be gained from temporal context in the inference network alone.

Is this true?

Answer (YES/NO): NO